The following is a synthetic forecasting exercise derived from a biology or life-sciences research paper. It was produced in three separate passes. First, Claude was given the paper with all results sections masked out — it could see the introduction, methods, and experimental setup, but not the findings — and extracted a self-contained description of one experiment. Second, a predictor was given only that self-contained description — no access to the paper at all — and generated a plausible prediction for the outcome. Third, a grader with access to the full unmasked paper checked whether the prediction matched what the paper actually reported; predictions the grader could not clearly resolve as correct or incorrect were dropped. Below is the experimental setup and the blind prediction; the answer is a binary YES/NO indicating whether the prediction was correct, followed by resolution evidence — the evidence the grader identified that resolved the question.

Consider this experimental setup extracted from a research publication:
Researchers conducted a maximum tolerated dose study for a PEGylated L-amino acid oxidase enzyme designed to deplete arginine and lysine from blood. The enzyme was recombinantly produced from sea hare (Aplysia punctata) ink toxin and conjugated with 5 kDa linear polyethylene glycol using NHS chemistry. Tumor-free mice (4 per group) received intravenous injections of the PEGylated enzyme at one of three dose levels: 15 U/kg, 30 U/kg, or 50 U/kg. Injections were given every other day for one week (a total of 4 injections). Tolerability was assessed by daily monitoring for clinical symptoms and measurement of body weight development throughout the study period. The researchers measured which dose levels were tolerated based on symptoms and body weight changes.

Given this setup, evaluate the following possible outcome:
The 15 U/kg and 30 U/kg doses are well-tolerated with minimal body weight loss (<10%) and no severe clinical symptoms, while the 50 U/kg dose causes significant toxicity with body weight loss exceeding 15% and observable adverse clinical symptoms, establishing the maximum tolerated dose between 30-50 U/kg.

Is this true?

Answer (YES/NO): NO